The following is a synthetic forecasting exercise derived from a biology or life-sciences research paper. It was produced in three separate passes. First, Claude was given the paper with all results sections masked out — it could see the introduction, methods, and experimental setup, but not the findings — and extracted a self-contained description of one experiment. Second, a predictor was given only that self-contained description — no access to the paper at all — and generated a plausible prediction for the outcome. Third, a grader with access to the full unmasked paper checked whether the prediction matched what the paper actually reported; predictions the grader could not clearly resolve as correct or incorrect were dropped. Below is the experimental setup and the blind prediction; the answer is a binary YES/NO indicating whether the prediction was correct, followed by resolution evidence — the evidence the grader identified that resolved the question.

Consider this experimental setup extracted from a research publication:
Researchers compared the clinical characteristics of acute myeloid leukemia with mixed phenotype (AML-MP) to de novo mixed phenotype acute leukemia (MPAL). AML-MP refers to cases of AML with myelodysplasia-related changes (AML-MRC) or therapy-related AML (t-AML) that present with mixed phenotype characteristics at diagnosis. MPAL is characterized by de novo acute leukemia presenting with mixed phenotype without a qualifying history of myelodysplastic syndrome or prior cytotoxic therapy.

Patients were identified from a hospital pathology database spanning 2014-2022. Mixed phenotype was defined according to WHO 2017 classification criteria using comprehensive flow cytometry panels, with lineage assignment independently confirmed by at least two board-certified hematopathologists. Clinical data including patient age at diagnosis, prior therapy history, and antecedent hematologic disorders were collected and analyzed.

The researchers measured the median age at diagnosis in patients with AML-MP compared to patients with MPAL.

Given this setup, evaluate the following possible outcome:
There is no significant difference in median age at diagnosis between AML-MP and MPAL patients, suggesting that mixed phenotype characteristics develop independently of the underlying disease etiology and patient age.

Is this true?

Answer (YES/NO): NO